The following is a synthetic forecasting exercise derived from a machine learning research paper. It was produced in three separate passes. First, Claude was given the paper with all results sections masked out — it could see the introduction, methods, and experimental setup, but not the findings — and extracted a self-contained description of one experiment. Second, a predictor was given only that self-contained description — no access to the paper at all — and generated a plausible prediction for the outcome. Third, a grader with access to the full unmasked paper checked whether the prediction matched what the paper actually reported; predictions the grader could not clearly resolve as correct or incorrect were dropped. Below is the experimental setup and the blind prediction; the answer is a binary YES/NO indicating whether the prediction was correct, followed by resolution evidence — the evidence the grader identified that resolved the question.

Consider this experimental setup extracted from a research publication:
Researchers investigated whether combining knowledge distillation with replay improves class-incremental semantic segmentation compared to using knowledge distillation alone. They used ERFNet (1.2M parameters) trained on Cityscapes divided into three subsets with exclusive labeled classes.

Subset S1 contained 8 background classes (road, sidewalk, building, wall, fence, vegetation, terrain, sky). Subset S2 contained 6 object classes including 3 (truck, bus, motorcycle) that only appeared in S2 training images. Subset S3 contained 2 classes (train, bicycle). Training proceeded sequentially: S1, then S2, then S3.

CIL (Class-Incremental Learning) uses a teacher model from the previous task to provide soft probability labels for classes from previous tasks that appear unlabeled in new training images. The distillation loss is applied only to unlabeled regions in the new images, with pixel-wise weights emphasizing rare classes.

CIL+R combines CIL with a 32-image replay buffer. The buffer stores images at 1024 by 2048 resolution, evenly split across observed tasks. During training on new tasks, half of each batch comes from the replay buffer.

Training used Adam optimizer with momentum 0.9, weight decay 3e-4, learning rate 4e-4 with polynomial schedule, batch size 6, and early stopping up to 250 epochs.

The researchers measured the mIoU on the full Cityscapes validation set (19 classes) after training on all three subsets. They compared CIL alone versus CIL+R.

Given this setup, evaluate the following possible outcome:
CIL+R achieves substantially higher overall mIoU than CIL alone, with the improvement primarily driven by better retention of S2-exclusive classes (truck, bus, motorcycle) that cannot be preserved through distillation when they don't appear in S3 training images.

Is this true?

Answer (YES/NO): NO